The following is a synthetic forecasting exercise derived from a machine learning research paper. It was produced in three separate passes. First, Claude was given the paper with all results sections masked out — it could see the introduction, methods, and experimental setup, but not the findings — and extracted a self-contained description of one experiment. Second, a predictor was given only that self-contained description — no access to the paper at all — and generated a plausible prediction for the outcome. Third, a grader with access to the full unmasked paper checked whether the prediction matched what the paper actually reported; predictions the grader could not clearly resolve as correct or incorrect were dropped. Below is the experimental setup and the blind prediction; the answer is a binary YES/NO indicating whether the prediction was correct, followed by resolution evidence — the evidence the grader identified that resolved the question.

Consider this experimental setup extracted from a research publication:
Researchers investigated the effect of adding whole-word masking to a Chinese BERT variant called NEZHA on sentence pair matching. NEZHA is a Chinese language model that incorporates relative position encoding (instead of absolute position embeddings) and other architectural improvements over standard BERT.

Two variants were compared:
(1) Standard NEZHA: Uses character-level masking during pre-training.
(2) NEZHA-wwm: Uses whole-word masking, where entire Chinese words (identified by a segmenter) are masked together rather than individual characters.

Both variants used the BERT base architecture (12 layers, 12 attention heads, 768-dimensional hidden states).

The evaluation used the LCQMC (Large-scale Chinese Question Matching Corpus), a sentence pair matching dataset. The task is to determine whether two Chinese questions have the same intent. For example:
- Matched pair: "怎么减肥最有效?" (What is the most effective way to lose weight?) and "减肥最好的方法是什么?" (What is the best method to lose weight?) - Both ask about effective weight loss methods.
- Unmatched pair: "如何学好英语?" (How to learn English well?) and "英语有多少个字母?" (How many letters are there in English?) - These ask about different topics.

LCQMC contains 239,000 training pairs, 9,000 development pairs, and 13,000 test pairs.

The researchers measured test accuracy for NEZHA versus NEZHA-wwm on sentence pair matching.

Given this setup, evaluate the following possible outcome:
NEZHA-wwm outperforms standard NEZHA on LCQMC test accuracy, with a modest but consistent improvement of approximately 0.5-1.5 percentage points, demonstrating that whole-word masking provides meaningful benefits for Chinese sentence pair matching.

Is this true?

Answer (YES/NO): NO